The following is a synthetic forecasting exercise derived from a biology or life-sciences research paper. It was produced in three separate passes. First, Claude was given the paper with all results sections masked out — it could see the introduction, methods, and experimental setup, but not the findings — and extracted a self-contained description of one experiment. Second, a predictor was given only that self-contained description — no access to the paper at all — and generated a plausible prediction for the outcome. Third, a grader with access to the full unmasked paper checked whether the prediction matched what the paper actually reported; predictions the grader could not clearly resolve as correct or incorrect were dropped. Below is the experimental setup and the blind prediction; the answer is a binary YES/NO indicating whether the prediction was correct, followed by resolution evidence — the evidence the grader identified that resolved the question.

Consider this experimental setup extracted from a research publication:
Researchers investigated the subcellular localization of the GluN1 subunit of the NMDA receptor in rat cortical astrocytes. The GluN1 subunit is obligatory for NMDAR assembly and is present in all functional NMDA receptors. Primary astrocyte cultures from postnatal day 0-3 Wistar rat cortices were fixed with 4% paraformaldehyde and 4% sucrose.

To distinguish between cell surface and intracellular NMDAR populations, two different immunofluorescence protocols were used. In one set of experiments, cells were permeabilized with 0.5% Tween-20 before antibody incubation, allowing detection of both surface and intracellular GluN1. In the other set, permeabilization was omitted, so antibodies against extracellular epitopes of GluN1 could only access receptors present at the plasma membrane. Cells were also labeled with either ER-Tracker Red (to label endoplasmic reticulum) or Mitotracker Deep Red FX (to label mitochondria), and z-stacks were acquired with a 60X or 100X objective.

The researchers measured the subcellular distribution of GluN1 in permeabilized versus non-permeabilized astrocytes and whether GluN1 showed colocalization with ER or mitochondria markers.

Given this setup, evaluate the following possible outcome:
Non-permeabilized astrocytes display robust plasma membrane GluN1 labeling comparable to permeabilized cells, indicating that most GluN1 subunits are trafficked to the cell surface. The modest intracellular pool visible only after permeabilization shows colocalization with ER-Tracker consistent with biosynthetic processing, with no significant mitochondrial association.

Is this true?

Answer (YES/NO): NO